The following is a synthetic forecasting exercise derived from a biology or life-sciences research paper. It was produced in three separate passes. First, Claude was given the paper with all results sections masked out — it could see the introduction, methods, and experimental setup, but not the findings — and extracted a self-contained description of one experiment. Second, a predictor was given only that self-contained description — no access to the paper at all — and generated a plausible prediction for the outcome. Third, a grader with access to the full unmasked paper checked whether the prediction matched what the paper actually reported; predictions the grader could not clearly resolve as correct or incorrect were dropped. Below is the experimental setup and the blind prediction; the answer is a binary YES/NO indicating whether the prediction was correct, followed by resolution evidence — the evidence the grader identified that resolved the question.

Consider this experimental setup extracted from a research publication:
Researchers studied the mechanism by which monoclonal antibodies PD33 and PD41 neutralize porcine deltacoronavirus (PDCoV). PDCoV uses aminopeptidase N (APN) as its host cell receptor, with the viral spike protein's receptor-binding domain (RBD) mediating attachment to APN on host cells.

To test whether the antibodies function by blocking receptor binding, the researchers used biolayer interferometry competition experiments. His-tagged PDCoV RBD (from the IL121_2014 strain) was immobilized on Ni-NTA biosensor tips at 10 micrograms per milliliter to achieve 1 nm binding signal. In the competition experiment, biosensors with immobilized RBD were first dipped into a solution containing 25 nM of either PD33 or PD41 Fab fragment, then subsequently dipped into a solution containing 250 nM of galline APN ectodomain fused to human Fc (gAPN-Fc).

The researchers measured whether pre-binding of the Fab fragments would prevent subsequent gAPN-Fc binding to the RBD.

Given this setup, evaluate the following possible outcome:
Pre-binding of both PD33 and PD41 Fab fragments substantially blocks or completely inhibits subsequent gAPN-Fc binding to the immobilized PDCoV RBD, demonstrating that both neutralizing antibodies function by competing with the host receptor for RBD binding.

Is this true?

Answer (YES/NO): YES